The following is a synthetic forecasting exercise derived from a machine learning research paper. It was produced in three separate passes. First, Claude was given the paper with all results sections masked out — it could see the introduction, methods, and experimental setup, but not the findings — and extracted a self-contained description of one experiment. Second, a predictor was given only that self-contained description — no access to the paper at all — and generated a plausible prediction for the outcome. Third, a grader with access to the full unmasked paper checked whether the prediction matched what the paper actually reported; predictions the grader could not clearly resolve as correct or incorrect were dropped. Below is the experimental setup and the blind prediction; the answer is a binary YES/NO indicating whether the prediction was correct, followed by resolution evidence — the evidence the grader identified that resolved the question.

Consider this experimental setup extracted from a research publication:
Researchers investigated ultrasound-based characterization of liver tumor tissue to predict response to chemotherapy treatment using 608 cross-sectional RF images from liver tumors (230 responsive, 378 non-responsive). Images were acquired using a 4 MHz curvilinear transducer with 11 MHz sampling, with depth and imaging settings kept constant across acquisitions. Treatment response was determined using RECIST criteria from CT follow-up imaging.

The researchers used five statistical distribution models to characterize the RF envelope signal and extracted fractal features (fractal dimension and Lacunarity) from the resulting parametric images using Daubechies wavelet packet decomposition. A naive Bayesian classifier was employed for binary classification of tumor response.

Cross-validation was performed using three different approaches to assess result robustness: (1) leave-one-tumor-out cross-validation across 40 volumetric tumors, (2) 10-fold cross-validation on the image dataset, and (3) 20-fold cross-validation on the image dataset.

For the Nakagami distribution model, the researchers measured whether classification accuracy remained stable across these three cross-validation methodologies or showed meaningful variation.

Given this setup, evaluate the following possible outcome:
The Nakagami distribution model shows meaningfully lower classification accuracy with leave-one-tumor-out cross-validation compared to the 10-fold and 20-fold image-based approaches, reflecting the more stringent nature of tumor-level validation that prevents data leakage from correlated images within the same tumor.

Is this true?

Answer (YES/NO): NO